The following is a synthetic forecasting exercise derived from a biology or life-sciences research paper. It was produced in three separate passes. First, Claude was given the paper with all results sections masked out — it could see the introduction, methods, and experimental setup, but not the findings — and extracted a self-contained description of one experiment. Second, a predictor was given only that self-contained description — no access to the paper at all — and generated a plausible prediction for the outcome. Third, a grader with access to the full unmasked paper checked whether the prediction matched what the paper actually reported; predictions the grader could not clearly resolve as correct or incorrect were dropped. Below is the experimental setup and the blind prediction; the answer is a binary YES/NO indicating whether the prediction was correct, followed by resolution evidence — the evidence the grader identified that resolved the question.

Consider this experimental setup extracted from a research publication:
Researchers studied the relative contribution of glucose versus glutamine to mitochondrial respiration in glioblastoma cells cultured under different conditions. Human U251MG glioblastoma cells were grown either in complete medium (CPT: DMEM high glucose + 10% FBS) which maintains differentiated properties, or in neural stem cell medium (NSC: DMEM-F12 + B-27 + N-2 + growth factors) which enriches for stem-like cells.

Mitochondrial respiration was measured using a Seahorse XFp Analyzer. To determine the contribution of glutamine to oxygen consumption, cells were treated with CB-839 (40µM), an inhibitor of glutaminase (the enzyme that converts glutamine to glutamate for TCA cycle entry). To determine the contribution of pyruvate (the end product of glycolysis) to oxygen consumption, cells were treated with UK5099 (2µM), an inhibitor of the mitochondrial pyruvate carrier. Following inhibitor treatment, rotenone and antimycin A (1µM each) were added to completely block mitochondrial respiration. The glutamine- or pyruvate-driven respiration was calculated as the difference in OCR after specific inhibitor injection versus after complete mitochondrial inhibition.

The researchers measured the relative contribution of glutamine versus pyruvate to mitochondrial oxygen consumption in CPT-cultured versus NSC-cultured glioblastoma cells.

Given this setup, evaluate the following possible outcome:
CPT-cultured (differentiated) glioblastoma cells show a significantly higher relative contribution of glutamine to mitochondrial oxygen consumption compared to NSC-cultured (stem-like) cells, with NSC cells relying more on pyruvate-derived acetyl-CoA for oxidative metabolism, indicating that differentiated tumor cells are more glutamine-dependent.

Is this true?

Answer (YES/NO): NO